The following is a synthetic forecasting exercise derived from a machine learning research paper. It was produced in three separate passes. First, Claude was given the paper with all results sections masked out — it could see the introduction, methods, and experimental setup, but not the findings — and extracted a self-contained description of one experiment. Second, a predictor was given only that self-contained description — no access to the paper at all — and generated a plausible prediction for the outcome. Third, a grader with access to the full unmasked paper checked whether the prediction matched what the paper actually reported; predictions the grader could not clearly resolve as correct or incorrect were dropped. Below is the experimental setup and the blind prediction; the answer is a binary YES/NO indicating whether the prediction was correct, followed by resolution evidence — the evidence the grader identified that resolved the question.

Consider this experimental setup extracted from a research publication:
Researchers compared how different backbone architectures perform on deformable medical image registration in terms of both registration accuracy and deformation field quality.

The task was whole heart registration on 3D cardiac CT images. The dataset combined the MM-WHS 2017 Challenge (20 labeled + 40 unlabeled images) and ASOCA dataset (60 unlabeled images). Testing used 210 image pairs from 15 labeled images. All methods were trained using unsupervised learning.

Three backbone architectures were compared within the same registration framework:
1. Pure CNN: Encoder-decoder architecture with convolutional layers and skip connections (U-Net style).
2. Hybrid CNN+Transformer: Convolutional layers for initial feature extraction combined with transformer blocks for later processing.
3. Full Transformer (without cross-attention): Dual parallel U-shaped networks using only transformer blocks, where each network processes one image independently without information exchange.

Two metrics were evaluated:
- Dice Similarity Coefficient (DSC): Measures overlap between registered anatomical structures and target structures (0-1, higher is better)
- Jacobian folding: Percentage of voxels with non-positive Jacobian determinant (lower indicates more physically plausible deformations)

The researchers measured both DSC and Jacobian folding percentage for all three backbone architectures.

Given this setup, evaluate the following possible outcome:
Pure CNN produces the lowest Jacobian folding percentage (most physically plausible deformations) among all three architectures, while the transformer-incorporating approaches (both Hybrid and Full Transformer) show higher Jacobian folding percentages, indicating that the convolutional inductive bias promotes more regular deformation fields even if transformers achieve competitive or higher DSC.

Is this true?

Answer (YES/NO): NO